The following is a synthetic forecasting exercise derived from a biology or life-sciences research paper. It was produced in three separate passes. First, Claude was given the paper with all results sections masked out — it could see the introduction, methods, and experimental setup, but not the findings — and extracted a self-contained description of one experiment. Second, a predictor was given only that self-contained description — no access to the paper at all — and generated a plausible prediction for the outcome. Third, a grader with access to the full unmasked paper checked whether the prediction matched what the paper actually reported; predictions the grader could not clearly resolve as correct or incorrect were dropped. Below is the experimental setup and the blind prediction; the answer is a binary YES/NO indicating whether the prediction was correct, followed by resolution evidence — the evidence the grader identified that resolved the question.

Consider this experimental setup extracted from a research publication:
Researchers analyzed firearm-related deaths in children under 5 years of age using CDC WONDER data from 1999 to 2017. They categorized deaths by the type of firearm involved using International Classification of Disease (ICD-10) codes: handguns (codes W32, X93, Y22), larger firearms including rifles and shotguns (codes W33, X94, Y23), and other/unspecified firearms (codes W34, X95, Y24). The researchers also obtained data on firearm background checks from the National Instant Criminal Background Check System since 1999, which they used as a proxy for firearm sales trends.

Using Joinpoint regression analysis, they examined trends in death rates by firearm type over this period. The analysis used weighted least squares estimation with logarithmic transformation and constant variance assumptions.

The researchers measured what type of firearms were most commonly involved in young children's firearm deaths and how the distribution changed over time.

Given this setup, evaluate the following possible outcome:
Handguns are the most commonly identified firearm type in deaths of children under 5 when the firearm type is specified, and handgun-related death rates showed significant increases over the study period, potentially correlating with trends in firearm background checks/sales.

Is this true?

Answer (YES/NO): NO